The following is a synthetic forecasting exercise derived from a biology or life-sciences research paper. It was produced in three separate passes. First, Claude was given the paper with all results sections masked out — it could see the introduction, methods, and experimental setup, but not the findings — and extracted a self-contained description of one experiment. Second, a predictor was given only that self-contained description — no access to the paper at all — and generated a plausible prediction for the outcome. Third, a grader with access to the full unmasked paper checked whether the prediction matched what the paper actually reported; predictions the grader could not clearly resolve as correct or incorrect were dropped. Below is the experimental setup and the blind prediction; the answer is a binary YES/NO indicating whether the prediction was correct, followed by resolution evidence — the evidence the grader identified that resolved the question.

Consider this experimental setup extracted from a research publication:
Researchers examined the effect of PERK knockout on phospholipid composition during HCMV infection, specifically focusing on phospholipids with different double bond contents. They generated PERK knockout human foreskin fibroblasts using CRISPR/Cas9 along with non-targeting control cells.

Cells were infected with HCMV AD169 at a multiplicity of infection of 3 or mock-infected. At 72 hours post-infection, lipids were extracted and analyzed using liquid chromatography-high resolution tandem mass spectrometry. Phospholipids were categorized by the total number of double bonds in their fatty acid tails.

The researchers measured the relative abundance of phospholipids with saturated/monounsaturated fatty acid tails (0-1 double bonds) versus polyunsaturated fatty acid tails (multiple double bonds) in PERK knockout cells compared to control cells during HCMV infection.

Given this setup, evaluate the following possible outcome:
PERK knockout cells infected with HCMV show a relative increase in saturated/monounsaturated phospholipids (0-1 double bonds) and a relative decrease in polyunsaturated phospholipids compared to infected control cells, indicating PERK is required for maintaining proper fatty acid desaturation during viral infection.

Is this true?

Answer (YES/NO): NO